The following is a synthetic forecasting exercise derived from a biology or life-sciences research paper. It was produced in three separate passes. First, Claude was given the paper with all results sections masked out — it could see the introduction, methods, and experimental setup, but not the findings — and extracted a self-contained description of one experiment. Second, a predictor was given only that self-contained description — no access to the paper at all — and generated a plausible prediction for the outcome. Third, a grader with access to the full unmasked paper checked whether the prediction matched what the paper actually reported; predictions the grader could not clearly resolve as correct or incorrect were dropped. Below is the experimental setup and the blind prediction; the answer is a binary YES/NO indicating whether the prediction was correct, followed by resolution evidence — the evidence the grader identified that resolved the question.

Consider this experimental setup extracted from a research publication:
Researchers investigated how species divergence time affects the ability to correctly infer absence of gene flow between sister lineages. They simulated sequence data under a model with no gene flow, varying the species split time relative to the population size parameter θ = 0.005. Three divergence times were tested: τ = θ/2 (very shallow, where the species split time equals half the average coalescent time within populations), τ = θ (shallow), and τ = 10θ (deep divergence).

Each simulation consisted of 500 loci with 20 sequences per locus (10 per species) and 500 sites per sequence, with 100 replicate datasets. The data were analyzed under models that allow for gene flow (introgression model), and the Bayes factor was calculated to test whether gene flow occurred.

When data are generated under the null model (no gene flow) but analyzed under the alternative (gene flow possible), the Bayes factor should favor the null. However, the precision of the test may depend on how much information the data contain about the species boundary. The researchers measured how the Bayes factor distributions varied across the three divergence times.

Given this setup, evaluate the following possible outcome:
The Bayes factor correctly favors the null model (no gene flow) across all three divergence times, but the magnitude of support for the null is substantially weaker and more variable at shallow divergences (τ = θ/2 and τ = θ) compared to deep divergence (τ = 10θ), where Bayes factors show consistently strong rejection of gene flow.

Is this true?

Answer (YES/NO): YES